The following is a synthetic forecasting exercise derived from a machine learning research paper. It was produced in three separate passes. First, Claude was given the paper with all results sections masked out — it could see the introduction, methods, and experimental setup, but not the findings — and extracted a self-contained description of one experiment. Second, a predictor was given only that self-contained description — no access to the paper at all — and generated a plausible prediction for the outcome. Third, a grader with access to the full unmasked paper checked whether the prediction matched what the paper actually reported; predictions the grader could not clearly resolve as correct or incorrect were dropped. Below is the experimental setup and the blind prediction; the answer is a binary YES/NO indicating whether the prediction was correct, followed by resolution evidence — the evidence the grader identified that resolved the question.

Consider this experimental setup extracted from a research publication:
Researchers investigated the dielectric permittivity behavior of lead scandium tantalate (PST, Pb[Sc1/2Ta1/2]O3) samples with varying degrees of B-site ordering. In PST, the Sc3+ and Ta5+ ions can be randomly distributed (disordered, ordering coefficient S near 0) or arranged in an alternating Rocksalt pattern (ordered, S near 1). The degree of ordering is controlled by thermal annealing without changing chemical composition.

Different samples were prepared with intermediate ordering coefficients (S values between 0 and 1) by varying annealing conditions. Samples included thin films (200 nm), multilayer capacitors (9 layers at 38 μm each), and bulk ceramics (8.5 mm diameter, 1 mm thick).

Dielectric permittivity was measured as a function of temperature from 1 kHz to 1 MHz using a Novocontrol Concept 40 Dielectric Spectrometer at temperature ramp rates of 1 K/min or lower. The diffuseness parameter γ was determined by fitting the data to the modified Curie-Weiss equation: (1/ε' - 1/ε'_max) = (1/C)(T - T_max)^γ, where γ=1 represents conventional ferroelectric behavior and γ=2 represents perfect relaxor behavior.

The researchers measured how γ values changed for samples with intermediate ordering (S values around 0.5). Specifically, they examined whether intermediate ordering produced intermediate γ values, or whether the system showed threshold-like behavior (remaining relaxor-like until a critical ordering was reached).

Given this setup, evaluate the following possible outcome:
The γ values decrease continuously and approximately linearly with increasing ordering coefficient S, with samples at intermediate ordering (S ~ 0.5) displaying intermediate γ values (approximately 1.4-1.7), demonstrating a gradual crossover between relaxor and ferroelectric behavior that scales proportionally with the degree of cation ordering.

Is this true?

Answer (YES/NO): YES